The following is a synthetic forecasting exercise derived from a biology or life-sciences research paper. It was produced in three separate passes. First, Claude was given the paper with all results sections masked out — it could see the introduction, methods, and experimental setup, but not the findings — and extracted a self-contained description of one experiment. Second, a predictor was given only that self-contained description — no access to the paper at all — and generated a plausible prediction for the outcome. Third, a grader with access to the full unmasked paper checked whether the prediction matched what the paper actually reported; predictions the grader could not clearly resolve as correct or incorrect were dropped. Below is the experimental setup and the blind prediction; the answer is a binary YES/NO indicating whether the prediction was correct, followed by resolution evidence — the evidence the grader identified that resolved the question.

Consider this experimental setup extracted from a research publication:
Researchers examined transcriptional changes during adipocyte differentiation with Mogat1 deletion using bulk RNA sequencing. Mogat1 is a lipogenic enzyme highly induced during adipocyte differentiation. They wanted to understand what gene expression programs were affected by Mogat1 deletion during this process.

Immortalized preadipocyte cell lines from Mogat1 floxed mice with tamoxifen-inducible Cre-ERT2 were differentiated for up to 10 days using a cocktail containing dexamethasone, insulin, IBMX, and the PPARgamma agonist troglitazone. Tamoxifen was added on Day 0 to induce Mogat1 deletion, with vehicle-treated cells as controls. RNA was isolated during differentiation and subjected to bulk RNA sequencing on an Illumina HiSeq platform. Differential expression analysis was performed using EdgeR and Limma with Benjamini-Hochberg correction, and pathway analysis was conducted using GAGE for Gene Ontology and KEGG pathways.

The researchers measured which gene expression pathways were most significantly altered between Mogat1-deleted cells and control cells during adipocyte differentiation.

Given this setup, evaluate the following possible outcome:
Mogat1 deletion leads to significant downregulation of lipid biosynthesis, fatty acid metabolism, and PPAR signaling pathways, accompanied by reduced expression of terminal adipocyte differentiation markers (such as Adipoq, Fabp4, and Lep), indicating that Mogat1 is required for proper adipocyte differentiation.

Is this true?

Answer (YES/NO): YES